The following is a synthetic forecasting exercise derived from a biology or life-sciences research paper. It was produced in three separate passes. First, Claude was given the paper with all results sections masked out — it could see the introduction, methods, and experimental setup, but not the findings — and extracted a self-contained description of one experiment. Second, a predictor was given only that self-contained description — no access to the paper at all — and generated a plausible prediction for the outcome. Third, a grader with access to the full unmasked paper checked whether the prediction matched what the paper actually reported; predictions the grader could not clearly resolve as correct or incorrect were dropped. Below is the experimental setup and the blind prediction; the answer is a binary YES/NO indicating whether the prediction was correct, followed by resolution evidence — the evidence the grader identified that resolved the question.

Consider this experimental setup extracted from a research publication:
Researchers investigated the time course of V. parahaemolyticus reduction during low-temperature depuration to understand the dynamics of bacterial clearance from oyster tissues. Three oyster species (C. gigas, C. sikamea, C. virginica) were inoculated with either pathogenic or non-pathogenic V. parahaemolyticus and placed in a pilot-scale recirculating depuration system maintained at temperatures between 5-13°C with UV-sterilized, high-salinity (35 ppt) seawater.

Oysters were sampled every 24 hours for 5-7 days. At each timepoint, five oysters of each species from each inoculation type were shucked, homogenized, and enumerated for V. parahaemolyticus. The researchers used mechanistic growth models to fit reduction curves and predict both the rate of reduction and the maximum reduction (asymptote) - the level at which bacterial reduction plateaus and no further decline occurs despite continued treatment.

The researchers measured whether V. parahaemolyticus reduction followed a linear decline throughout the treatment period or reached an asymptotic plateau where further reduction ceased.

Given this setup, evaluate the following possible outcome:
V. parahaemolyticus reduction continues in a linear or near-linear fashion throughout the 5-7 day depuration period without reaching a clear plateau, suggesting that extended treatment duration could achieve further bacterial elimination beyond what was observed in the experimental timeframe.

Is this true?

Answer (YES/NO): NO